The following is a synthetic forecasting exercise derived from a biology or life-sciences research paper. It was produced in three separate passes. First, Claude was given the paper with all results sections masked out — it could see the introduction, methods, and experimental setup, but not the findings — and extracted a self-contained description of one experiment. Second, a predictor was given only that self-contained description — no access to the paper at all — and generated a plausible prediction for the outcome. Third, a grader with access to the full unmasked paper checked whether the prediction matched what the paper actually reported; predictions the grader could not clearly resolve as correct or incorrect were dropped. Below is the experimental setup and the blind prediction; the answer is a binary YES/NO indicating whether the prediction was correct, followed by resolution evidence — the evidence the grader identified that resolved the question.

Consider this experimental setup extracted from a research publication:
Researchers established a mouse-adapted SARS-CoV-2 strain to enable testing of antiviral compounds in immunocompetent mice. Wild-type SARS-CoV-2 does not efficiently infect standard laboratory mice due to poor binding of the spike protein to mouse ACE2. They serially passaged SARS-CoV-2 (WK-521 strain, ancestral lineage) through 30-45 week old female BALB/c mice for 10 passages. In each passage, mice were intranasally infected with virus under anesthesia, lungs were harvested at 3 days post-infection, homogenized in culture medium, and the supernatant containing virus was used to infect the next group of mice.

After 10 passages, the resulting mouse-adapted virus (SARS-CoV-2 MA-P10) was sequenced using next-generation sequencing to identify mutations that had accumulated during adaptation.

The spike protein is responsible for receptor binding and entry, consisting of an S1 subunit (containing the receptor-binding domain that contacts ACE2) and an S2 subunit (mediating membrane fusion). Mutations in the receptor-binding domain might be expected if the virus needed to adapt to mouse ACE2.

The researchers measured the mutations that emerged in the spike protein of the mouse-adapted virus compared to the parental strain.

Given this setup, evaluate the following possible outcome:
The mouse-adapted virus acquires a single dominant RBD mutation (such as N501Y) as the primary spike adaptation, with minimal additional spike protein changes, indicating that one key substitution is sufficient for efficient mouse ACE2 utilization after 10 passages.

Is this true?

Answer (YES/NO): YES